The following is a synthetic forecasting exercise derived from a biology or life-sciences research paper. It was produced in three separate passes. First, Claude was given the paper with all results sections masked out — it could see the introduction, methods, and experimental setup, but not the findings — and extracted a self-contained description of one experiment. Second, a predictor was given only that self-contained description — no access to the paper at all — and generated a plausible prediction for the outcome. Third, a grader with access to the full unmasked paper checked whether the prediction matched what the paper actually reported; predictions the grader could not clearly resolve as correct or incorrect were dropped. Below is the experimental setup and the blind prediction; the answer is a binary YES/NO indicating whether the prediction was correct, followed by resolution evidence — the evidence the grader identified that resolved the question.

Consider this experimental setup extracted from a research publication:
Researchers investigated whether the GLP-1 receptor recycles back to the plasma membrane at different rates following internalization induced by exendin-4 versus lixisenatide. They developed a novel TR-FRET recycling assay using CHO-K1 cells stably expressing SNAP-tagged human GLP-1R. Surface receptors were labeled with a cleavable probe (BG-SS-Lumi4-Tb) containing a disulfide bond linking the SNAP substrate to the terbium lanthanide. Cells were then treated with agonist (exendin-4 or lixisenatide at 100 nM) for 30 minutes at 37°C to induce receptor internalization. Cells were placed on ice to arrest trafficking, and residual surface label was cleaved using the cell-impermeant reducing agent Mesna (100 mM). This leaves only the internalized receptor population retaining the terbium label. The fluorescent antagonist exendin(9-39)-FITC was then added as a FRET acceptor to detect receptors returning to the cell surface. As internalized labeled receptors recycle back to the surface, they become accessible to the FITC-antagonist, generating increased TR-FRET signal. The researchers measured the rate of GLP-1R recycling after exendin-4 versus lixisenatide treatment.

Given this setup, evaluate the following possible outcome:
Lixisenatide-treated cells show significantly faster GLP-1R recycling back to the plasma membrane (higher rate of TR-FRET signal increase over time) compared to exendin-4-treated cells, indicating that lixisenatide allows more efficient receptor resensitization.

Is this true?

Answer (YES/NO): NO